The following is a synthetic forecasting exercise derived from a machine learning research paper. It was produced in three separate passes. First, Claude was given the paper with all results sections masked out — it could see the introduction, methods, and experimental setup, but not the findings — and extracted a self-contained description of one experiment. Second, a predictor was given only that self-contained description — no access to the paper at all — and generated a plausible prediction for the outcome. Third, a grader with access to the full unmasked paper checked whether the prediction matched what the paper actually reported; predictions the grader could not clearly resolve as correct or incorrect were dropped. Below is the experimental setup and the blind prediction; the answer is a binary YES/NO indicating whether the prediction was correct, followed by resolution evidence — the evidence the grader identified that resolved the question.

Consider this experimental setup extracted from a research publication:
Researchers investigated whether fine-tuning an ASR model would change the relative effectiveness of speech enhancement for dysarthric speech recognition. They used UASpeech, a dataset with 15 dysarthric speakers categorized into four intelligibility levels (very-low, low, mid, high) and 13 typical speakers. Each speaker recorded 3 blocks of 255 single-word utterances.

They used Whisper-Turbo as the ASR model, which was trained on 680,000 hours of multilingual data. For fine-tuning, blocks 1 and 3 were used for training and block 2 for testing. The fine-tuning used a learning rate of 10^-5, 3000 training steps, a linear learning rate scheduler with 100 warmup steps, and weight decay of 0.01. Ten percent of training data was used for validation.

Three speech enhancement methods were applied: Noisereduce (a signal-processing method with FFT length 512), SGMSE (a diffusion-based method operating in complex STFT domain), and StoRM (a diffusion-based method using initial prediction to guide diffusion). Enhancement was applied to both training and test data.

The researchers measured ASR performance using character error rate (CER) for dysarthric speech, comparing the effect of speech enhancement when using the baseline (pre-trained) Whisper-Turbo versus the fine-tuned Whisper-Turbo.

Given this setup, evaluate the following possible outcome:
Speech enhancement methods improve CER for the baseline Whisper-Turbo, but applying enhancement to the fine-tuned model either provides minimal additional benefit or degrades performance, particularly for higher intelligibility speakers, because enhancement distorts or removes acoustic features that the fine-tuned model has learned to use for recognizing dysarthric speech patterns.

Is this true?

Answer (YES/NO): NO